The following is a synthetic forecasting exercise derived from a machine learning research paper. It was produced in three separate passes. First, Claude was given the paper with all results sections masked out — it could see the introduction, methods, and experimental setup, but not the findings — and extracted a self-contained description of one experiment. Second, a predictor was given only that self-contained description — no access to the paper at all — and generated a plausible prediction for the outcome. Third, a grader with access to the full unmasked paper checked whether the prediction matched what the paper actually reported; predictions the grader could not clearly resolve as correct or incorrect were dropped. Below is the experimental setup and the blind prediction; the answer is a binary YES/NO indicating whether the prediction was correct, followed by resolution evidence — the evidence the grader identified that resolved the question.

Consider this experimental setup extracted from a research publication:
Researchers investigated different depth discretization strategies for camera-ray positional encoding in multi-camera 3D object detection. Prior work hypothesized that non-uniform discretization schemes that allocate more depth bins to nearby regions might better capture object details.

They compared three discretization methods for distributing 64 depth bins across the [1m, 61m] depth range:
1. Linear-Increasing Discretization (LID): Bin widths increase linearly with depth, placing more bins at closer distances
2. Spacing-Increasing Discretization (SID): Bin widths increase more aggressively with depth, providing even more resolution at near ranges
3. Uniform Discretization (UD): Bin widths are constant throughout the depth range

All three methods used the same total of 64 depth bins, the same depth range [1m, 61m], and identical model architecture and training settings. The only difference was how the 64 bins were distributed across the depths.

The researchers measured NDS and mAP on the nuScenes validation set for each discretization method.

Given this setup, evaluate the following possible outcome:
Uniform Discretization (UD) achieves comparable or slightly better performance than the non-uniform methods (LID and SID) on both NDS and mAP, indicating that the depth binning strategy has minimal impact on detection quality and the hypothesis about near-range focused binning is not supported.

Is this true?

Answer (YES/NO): NO